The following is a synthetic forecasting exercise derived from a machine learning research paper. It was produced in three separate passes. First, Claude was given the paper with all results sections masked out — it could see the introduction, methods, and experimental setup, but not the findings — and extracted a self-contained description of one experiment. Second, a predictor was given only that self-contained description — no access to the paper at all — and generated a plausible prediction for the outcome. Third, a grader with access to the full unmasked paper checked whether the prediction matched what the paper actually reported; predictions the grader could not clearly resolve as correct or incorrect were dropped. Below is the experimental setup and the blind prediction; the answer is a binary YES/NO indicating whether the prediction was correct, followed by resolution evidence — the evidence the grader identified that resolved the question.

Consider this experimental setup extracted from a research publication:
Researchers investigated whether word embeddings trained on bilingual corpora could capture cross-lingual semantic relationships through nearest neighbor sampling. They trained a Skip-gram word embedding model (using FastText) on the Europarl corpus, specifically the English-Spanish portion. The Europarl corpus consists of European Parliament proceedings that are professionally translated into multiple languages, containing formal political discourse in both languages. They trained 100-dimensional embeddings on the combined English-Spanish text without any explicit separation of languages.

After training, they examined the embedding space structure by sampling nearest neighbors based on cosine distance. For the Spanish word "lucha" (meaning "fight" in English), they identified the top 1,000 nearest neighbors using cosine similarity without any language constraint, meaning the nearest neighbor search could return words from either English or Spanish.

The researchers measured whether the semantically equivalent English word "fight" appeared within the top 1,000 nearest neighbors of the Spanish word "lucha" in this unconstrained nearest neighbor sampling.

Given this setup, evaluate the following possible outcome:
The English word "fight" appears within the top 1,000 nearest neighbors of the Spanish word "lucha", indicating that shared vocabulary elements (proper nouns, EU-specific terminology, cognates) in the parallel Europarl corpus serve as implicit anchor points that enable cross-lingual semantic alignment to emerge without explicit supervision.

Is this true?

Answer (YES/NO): NO